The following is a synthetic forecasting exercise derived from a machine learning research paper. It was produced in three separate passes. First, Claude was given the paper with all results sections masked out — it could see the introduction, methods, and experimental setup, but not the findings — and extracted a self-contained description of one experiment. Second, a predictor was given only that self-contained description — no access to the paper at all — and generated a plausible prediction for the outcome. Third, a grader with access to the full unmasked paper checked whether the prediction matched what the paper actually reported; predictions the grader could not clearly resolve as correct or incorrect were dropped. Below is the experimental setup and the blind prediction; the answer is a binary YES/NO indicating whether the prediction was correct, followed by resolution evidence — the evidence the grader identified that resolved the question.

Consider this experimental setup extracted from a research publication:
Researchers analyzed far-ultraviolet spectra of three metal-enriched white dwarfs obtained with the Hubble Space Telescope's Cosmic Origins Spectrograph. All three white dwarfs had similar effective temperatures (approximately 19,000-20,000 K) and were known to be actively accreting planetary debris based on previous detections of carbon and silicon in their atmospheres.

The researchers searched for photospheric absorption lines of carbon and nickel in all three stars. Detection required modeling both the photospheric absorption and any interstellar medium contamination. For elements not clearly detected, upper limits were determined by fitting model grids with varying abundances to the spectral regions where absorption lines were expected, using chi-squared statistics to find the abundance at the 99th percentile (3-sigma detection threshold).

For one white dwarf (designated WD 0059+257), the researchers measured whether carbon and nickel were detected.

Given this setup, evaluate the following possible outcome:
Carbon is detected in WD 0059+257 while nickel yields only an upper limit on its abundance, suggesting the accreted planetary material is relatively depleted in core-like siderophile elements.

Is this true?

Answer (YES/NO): NO